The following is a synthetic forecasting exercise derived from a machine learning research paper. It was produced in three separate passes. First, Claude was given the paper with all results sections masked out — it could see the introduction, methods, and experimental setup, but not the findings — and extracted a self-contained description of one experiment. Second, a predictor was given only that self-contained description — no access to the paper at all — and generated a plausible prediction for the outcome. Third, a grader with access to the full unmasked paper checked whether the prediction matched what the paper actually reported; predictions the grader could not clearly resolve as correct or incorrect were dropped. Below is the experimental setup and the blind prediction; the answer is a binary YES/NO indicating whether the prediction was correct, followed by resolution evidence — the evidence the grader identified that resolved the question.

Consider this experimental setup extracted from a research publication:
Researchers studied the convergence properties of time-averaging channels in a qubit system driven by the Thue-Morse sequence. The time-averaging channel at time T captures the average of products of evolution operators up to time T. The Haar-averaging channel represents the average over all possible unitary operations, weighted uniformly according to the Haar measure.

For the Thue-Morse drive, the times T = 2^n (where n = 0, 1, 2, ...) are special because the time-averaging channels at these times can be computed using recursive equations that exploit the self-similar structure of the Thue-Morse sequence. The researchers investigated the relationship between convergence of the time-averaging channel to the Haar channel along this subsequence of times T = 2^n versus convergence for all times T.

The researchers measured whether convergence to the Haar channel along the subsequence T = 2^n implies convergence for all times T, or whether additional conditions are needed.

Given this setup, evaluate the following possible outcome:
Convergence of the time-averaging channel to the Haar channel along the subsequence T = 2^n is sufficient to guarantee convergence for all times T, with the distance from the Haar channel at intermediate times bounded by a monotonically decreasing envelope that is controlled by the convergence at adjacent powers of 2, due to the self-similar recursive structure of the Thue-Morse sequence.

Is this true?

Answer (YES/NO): YES